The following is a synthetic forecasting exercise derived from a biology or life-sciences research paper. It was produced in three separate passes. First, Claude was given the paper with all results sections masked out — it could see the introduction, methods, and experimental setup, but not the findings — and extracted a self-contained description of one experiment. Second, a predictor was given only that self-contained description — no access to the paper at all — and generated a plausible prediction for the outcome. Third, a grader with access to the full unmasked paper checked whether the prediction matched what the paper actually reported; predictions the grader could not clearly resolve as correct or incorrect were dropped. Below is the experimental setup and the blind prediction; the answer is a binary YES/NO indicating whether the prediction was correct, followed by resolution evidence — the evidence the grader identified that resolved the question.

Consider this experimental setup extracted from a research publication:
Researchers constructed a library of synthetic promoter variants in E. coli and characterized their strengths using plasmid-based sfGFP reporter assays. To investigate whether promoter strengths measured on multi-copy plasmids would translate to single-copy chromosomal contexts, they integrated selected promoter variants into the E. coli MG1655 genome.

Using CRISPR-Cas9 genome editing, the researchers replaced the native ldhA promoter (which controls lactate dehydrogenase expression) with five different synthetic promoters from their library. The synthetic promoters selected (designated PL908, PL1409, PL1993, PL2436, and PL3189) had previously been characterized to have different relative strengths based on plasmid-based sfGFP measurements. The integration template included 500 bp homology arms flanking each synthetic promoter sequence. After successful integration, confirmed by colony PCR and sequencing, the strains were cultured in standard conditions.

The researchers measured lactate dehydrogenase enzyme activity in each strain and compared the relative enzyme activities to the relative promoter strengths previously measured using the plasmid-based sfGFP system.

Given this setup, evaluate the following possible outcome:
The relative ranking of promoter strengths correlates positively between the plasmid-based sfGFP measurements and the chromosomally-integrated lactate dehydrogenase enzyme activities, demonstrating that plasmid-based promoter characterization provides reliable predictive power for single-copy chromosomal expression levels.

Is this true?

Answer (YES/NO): YES